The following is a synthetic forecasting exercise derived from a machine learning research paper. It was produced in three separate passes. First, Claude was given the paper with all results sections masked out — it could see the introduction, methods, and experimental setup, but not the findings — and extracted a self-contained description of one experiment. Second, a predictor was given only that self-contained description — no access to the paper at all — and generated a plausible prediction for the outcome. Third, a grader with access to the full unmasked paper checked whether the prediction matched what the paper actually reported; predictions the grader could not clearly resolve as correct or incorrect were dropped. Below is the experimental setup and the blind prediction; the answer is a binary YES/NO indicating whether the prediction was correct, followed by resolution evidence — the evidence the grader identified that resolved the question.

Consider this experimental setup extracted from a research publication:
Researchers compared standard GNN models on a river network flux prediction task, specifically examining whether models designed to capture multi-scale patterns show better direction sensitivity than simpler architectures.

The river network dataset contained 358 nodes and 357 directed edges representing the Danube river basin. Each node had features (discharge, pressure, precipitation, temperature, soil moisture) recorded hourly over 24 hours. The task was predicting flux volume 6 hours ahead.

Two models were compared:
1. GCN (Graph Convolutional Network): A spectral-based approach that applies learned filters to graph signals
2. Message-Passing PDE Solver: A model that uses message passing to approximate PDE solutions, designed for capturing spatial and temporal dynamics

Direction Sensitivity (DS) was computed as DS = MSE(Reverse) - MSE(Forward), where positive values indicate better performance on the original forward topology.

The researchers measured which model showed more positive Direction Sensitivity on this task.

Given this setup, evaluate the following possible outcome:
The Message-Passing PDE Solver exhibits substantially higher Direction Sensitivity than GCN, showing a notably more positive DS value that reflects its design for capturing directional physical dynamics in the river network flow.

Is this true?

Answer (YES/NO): NO